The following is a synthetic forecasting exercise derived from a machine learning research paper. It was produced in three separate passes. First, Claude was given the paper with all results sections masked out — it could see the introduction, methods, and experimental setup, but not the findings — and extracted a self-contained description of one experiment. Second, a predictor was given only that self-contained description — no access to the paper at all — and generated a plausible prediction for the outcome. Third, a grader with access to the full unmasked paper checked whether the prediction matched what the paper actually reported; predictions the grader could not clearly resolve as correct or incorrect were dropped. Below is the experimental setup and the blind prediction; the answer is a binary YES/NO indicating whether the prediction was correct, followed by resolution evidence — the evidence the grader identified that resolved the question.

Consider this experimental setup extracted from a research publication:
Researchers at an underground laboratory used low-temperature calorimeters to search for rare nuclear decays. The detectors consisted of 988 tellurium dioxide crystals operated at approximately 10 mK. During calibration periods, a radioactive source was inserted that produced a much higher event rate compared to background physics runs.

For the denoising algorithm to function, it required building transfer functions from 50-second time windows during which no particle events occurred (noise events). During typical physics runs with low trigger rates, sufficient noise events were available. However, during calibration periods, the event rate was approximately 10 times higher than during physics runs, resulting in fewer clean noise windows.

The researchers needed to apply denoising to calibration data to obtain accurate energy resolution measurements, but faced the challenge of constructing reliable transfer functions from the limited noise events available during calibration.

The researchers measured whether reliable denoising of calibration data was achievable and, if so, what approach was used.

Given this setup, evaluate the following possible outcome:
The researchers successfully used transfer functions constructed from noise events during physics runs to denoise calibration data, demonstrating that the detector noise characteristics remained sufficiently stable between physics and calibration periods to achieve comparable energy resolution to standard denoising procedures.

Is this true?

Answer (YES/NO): NO